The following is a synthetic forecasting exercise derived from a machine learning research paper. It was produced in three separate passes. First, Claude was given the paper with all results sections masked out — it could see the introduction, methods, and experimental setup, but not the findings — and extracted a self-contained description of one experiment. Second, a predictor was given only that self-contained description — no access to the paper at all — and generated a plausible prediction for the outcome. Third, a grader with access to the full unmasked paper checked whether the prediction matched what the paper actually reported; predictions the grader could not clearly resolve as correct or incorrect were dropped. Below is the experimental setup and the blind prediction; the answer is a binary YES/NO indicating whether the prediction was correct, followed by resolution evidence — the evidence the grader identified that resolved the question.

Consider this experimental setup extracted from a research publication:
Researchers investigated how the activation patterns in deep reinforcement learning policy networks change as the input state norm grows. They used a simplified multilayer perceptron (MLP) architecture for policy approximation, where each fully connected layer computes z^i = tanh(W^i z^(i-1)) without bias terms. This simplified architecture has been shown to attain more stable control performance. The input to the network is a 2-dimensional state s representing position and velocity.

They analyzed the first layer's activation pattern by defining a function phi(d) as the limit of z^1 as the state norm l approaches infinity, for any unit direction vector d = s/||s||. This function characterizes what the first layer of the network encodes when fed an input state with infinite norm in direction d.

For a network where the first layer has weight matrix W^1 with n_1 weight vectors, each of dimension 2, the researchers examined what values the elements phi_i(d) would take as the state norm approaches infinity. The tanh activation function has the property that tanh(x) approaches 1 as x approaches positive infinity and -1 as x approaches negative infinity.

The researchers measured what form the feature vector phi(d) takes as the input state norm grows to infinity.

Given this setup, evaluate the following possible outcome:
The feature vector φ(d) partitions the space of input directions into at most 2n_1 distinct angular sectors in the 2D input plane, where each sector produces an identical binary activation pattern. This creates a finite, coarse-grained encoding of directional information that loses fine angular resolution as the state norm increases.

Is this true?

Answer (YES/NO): YES